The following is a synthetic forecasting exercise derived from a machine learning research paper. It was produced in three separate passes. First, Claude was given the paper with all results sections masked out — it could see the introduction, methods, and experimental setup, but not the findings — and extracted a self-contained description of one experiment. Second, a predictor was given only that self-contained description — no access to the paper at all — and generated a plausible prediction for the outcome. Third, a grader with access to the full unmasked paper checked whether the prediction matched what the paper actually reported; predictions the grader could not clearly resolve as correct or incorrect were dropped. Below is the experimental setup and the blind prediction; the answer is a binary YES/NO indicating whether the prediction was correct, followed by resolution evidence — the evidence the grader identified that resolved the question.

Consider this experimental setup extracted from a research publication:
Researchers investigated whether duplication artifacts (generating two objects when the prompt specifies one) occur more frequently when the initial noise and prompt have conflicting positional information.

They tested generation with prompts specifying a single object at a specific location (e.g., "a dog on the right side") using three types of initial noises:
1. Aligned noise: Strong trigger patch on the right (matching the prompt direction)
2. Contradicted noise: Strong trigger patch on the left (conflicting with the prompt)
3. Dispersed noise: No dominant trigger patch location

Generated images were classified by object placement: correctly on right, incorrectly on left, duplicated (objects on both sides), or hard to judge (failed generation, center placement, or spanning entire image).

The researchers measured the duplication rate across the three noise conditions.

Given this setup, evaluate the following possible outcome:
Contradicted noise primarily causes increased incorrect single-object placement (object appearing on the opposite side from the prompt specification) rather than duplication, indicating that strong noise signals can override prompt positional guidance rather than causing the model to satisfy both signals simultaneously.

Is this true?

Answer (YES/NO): YES